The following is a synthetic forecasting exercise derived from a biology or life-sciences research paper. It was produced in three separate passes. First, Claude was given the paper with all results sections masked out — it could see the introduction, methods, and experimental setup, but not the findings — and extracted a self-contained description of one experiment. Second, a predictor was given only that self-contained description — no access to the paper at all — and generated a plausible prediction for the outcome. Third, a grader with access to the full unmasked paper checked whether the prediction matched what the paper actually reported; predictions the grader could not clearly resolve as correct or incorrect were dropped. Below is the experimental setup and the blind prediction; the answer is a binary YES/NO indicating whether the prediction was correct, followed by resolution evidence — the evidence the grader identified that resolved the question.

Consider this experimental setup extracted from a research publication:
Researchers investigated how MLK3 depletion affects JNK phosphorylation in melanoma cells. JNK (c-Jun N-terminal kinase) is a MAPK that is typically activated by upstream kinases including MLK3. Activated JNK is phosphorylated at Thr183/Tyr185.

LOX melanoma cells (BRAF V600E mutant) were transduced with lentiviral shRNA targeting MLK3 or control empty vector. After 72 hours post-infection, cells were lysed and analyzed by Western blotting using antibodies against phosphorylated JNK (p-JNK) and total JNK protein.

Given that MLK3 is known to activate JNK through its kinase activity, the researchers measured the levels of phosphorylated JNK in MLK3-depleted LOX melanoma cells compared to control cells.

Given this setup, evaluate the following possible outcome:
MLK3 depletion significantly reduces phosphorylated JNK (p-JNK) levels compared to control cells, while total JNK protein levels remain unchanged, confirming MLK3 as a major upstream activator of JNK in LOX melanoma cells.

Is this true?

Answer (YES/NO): NO